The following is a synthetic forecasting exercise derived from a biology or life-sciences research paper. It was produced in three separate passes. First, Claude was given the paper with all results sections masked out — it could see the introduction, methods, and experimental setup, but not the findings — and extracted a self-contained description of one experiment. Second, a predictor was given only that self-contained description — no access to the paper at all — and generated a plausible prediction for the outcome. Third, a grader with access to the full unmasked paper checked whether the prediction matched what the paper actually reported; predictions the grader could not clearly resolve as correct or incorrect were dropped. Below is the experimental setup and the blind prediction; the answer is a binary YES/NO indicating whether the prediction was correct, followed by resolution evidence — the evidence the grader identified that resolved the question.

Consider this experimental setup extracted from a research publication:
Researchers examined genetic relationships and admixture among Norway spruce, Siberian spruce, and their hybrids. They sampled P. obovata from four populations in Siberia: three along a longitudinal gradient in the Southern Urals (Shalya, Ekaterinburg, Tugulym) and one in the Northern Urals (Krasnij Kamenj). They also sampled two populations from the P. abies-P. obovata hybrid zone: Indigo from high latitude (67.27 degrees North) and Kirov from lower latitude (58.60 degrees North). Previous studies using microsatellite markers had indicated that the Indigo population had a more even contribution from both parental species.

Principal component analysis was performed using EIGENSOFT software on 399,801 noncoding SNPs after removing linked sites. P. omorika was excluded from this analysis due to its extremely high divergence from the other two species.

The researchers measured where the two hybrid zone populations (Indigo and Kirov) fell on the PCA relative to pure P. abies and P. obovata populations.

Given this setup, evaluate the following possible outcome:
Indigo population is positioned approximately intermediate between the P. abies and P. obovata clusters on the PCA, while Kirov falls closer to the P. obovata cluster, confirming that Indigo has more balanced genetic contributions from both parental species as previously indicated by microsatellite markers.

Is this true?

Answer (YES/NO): NO